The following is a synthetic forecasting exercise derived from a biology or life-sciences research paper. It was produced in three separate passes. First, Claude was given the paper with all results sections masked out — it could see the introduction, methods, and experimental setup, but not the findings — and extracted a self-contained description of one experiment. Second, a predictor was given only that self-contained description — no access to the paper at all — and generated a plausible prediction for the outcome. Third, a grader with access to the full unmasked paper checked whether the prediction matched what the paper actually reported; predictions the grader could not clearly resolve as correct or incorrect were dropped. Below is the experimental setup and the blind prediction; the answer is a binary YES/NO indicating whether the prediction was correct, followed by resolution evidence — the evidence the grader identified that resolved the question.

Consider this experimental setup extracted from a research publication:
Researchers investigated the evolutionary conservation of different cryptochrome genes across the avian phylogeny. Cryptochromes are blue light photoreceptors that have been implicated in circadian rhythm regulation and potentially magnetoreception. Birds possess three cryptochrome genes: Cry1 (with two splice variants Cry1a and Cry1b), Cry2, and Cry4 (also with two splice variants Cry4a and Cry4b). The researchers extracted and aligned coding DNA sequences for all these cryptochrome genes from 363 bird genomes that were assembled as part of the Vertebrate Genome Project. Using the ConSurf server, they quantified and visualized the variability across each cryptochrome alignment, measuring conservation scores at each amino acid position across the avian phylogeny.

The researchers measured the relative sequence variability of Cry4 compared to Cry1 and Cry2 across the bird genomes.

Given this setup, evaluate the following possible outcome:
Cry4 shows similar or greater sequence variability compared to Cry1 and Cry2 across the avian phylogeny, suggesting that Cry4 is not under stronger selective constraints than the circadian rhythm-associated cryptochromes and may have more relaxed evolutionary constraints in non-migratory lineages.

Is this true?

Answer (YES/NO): YES